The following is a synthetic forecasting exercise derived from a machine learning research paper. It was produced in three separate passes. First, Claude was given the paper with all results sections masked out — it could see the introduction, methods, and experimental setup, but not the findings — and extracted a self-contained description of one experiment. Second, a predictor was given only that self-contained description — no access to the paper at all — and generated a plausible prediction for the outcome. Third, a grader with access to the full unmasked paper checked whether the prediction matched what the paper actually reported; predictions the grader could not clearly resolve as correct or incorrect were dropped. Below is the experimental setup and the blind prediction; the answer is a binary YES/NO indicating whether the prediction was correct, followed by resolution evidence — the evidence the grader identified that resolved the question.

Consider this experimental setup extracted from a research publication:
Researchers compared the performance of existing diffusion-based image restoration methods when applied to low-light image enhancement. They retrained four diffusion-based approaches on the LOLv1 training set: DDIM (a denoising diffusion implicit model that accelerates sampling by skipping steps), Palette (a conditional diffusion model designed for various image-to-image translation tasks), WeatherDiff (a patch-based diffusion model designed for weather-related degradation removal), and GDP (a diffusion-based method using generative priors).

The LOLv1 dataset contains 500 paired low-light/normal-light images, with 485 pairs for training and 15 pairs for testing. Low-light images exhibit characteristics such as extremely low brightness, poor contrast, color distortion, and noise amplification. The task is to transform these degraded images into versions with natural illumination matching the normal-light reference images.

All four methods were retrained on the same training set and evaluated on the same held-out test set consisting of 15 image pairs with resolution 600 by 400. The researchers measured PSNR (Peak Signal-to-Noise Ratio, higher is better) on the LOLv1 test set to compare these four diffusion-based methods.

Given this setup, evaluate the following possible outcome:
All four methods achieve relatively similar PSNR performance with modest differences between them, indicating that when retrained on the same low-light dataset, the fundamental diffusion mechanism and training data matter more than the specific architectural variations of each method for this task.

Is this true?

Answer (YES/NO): NO